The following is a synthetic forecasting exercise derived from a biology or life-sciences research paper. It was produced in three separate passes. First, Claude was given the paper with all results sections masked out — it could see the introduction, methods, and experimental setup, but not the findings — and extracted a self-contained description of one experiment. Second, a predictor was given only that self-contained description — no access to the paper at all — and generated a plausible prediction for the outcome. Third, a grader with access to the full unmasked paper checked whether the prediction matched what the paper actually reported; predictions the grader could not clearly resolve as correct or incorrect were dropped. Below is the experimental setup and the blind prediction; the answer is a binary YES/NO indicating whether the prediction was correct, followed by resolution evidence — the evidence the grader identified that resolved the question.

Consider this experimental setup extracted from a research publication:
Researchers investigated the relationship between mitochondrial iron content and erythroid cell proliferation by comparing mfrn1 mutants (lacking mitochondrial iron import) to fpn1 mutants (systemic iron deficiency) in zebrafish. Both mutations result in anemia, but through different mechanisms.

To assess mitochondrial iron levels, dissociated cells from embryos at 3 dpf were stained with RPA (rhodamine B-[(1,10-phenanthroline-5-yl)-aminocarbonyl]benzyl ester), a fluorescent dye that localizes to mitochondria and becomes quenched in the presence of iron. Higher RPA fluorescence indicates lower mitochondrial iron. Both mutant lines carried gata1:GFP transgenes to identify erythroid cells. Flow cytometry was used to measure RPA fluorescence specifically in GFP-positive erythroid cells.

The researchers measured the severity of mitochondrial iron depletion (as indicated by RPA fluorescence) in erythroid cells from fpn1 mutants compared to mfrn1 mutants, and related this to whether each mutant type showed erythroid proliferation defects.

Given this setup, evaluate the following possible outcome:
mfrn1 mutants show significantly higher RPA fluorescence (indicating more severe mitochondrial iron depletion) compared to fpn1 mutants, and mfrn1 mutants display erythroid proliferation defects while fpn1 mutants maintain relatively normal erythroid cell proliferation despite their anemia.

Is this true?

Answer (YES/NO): YES